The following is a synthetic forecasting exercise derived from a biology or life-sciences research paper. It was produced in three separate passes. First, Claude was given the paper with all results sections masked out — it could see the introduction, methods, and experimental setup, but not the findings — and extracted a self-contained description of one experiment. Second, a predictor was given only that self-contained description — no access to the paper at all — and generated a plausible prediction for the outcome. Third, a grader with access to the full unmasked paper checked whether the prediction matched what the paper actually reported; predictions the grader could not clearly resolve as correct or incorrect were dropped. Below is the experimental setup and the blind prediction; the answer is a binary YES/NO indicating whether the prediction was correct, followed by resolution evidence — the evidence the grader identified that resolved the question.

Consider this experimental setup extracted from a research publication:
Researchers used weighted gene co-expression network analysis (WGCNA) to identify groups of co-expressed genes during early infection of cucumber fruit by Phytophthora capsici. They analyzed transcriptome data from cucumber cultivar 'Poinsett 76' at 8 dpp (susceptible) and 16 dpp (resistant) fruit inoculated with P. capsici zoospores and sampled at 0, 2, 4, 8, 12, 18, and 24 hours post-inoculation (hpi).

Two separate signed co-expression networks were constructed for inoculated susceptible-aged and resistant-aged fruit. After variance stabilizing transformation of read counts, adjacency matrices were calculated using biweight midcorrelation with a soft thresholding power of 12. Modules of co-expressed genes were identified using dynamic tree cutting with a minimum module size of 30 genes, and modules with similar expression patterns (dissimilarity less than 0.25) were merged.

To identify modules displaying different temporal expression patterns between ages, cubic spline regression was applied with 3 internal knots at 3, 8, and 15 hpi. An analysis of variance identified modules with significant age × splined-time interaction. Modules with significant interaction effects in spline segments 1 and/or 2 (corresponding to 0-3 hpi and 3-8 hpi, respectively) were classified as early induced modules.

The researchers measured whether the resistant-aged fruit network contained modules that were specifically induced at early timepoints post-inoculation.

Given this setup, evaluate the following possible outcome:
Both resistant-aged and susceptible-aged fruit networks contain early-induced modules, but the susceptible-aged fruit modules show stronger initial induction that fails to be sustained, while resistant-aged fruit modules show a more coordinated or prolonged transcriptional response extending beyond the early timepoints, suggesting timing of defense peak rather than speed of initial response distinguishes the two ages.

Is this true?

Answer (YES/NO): NO